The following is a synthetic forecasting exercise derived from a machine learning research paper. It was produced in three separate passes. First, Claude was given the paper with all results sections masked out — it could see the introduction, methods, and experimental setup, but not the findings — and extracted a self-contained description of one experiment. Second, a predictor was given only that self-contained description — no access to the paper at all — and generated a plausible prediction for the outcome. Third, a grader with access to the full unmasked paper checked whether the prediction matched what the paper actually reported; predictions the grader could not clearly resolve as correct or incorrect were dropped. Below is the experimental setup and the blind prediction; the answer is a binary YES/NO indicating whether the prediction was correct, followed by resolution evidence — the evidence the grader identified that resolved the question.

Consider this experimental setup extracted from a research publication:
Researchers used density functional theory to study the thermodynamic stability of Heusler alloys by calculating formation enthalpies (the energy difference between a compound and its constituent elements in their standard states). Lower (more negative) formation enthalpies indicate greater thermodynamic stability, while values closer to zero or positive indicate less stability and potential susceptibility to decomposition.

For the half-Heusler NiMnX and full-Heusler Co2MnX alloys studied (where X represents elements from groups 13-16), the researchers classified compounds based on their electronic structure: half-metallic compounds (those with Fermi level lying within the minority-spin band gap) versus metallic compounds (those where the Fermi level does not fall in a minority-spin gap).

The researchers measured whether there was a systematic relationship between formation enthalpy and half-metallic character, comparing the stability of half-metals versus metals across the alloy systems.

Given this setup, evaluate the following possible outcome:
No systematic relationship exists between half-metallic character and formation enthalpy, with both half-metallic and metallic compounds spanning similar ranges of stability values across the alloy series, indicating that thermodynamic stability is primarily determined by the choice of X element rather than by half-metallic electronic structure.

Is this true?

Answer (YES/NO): NO